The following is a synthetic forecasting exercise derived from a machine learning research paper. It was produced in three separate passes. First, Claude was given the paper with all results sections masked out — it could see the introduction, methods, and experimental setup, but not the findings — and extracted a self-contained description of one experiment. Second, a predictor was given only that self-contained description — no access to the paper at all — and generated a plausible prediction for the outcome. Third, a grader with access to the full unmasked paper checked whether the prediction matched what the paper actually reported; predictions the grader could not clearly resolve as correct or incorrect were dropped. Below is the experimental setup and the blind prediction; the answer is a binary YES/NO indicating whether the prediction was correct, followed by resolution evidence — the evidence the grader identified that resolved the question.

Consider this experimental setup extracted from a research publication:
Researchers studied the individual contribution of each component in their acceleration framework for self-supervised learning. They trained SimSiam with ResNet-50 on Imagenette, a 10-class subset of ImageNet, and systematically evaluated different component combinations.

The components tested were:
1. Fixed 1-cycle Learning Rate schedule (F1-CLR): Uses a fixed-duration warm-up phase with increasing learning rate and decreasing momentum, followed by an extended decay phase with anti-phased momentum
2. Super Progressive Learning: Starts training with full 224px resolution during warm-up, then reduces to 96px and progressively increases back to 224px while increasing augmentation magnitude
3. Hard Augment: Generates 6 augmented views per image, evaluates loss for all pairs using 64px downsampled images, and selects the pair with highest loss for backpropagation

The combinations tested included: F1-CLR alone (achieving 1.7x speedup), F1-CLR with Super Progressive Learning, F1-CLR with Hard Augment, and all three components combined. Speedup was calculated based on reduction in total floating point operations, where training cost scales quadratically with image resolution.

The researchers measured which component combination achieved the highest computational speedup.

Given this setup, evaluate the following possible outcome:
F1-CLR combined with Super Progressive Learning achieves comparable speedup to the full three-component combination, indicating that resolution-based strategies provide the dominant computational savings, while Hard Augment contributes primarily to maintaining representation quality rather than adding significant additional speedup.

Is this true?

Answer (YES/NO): YES